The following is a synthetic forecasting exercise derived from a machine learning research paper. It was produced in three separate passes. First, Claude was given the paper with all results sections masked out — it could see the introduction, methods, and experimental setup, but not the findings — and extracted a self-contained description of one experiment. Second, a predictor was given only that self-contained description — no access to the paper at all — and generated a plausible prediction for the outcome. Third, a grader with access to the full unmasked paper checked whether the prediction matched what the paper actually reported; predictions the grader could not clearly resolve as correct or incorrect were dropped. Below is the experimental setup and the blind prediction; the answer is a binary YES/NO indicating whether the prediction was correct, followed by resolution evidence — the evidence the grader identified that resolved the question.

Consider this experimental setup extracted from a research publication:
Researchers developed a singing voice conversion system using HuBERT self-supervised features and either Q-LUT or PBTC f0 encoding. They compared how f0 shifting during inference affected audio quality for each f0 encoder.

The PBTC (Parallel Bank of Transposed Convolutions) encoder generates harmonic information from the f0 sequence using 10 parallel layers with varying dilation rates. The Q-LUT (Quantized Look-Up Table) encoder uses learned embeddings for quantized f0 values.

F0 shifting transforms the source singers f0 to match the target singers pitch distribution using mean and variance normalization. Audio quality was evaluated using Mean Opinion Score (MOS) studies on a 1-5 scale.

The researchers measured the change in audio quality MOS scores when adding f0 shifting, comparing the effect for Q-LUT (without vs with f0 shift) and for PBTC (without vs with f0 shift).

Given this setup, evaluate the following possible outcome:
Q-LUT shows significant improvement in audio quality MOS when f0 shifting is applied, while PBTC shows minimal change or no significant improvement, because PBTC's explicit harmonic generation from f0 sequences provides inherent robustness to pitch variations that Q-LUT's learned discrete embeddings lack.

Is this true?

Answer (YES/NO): NO